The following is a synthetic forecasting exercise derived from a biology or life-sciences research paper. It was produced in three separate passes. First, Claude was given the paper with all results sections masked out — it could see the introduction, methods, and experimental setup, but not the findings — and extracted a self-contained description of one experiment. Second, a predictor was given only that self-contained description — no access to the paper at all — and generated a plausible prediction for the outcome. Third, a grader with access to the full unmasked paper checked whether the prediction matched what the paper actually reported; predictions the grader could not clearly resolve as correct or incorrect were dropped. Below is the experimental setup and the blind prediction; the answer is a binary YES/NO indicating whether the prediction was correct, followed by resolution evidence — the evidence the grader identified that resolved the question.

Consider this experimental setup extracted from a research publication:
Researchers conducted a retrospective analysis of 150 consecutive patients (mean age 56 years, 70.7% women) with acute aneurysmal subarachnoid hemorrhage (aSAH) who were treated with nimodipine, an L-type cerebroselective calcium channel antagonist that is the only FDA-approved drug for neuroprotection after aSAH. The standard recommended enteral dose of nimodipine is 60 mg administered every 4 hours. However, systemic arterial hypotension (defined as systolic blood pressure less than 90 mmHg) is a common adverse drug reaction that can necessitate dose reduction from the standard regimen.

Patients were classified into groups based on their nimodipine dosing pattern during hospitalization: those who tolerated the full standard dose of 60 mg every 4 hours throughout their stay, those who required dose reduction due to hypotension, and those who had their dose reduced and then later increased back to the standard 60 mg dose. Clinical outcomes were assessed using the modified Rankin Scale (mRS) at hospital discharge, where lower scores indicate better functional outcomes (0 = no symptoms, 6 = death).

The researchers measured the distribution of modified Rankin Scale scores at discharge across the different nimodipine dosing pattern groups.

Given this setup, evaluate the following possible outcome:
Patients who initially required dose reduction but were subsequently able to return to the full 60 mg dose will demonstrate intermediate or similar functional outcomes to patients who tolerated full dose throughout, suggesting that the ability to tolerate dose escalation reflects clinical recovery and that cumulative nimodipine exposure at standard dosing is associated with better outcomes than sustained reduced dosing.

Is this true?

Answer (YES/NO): YES